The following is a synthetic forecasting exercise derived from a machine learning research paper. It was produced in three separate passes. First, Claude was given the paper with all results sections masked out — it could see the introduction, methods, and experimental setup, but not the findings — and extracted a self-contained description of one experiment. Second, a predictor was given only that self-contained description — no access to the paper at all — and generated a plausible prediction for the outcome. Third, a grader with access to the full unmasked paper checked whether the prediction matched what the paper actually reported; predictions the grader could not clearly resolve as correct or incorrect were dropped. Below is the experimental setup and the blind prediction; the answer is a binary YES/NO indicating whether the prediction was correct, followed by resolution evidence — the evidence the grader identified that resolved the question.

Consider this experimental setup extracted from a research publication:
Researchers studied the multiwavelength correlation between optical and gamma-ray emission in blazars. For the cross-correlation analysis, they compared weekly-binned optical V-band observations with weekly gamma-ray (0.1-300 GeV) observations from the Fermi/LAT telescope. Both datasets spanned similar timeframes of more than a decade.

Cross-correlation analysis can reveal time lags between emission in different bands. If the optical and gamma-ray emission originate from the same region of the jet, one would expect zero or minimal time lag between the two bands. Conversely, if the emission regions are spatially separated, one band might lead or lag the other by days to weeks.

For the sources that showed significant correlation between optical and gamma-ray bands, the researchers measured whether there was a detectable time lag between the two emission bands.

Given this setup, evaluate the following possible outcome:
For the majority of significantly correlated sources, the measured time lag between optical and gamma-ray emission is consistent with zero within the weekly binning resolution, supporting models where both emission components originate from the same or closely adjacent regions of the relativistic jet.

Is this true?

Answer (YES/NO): YES